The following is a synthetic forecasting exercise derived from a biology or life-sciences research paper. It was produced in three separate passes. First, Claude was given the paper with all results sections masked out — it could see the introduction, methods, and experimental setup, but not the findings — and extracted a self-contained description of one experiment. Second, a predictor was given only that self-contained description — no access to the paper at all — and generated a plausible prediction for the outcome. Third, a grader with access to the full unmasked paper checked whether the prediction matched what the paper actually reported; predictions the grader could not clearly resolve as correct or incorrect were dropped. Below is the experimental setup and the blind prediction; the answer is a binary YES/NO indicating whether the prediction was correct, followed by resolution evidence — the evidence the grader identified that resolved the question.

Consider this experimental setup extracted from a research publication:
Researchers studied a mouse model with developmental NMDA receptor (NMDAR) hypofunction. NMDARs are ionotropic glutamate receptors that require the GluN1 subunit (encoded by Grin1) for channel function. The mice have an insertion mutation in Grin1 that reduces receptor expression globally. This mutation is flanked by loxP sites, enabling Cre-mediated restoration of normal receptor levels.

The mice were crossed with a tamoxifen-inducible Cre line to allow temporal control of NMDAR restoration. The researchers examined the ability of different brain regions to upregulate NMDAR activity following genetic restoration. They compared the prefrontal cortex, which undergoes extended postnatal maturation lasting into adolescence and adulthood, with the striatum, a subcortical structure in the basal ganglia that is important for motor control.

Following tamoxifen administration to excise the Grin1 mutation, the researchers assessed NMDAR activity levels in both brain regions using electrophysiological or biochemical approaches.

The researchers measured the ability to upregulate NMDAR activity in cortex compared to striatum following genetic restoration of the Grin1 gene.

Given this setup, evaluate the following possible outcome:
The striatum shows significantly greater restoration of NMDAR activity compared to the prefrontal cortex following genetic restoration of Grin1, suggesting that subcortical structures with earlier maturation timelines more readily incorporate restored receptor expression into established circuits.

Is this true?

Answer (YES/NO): NO